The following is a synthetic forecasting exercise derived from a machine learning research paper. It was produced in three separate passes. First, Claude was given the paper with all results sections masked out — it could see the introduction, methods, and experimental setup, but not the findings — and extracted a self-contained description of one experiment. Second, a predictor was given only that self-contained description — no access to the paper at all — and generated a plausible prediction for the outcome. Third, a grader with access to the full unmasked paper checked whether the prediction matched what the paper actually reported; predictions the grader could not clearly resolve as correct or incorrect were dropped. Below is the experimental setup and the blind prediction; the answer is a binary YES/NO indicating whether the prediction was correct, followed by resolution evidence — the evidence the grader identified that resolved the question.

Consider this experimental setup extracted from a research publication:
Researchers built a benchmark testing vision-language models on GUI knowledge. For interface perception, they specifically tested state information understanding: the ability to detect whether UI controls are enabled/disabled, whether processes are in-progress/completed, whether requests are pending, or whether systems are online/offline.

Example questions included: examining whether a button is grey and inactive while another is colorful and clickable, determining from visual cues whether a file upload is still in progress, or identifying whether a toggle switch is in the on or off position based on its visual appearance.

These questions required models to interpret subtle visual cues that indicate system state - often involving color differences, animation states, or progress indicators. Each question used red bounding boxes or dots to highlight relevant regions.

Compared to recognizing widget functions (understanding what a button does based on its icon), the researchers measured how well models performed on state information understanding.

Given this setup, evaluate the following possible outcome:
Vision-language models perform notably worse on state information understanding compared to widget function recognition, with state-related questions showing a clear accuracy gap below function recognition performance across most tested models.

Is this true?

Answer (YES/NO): YES